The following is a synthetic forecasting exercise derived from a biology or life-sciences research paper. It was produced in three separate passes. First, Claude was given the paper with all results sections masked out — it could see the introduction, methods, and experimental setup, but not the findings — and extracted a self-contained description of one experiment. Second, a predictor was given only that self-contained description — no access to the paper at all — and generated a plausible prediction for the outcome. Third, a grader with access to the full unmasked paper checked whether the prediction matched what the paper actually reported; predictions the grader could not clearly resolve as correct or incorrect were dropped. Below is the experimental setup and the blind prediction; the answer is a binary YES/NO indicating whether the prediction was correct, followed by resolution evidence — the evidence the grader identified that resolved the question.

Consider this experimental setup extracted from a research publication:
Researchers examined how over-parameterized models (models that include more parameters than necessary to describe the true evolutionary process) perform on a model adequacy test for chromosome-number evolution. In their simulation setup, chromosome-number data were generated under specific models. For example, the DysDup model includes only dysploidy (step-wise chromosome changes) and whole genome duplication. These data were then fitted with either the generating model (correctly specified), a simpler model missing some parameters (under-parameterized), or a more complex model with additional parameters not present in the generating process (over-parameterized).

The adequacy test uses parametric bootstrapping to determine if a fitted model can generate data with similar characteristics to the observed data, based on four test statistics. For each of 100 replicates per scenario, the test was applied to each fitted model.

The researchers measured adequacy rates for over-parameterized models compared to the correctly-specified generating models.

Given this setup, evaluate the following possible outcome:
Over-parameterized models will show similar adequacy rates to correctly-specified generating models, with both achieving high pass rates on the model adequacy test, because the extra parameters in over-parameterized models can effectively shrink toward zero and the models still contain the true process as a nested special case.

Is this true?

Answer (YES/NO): YES